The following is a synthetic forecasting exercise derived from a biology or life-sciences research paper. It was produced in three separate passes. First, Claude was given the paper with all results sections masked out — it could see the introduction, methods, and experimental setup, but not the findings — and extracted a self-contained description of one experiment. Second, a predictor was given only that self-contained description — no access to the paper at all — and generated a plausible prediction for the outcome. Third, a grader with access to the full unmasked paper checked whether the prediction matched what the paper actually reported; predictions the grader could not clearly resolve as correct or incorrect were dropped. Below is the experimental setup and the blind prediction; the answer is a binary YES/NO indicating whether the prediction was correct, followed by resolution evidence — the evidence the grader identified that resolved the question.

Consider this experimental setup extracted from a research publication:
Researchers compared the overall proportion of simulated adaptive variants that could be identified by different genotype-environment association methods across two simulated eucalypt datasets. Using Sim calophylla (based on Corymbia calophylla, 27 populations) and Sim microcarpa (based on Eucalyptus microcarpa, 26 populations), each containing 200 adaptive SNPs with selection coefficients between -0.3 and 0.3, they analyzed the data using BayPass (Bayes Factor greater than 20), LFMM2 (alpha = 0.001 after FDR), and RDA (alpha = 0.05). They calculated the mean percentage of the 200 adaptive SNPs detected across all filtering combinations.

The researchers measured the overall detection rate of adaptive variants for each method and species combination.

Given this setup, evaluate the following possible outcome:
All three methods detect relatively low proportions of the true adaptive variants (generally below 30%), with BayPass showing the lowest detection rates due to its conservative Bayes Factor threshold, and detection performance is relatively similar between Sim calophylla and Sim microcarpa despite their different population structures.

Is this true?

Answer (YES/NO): NO